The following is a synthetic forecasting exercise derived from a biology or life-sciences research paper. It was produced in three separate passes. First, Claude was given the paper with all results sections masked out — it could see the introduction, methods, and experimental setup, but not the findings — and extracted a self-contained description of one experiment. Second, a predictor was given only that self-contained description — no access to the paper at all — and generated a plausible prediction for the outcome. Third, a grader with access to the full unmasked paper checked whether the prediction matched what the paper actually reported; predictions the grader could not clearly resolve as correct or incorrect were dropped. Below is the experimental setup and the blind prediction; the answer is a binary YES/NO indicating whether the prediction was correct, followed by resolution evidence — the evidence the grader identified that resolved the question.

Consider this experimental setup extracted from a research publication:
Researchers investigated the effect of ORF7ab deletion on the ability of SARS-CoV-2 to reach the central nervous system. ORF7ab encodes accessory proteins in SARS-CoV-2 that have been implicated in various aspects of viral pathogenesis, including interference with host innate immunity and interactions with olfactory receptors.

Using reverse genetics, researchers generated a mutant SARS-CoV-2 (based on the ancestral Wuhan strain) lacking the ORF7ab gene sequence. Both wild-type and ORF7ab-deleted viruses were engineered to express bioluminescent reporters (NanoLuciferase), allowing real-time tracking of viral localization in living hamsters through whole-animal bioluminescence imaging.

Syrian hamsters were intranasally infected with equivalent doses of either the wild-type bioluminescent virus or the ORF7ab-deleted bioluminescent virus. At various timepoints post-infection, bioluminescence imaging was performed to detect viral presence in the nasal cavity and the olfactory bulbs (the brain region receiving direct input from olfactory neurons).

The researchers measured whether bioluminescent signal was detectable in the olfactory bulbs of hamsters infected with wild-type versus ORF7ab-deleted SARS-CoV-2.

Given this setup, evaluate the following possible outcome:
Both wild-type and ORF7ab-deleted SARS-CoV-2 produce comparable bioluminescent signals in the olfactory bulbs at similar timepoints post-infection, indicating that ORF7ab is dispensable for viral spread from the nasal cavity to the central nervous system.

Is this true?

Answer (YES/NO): NO